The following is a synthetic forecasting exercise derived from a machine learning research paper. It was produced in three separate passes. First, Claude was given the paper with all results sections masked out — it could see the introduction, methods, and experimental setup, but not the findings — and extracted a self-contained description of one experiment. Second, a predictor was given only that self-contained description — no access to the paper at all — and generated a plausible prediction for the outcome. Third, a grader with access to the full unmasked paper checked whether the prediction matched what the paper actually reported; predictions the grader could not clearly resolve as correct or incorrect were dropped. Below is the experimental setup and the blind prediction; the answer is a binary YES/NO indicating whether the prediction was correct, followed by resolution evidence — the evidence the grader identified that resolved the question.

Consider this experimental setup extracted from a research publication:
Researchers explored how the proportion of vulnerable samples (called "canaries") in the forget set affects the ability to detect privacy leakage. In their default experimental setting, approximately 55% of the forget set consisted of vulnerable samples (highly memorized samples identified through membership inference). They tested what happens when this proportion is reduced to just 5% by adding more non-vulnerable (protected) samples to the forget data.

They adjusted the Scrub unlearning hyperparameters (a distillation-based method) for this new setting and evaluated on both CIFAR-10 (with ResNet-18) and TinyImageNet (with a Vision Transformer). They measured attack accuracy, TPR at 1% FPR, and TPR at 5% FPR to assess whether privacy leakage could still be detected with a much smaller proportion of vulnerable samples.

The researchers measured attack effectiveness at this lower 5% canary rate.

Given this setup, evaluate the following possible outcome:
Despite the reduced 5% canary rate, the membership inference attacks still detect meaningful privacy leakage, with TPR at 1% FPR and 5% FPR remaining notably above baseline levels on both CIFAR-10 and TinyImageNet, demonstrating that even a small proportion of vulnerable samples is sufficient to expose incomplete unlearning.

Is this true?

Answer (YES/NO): YES